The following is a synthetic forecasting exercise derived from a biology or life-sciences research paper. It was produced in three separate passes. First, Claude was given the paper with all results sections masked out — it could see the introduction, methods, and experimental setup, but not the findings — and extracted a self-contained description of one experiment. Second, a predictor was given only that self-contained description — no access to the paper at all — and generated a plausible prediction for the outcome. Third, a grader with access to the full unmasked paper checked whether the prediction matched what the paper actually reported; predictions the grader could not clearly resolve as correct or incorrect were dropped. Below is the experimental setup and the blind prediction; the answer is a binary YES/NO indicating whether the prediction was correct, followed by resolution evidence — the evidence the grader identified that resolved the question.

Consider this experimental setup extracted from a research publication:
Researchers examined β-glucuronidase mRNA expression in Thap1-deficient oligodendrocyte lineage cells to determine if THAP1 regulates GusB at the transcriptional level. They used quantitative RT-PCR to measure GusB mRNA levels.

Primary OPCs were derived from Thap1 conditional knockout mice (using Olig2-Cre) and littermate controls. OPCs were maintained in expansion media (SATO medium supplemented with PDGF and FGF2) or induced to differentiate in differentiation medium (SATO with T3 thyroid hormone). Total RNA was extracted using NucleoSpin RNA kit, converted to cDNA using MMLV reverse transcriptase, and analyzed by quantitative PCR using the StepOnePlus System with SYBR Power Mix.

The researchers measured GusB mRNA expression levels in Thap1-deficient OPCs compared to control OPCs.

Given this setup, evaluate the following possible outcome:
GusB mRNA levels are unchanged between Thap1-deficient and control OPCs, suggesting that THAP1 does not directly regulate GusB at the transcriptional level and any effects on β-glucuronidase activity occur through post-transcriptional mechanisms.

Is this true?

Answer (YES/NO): NO